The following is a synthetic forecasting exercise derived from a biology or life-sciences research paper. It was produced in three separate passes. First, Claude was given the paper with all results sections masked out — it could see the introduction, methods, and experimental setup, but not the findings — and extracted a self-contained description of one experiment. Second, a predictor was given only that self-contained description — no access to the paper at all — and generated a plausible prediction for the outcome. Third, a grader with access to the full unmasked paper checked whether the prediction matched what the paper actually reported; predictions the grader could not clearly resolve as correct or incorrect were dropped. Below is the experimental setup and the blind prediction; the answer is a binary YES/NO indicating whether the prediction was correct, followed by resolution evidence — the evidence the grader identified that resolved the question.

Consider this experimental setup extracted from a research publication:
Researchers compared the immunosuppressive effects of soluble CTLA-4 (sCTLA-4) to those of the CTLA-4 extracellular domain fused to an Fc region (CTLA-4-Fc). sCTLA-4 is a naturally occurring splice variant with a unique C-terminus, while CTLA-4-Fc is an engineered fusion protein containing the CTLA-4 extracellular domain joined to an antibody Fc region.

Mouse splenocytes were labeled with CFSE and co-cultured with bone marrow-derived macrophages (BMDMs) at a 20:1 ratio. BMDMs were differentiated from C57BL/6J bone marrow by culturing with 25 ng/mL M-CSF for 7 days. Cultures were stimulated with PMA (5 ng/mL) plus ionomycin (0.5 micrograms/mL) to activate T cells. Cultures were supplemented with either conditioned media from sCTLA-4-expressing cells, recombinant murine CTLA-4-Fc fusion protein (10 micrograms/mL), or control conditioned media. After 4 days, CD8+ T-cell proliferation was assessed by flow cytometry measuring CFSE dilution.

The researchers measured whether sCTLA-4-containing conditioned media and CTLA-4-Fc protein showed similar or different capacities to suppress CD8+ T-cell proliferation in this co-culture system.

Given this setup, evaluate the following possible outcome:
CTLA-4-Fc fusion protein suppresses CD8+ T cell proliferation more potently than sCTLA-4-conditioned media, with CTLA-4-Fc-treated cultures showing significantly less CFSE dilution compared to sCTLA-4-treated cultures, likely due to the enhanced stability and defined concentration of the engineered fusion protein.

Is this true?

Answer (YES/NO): NO